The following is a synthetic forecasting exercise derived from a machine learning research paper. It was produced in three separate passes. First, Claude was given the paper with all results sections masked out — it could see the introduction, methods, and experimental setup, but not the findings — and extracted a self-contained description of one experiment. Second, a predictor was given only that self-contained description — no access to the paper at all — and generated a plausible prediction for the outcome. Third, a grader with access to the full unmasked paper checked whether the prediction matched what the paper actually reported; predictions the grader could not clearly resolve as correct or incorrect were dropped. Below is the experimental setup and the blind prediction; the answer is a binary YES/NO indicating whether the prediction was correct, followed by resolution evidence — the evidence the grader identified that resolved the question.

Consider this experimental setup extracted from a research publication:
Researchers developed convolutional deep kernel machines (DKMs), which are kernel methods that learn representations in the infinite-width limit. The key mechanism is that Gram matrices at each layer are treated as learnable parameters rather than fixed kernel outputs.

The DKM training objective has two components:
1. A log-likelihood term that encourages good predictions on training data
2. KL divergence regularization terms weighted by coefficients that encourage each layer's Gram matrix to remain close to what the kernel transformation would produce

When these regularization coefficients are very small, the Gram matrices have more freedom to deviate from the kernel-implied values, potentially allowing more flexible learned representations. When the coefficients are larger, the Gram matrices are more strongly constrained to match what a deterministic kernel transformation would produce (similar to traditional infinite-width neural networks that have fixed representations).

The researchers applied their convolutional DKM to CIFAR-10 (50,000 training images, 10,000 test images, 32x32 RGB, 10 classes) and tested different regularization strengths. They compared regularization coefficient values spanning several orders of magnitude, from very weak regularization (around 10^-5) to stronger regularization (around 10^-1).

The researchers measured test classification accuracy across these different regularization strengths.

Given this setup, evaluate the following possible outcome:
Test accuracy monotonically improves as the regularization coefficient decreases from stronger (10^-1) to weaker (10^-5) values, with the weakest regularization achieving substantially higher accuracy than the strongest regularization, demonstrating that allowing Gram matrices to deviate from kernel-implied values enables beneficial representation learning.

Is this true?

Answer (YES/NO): NO